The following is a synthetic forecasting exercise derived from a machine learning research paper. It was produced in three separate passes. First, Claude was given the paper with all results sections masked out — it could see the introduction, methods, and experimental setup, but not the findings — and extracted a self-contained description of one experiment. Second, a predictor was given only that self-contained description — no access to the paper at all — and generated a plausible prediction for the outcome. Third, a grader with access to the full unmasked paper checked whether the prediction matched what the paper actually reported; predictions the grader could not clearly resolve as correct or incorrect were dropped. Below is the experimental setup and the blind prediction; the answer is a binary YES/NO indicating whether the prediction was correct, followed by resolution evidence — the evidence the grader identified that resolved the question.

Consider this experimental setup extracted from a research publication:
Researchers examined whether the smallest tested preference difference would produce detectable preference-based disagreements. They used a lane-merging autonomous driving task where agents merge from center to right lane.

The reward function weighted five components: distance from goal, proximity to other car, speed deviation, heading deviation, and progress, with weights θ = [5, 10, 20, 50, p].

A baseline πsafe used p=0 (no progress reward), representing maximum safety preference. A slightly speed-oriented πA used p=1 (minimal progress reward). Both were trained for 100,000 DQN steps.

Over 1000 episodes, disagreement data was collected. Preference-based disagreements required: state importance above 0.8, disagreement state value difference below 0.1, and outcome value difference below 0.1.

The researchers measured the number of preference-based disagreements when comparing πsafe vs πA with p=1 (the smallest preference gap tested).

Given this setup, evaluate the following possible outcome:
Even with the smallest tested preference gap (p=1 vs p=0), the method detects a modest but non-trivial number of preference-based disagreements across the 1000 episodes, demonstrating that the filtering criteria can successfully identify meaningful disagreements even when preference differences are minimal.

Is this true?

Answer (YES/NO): NO